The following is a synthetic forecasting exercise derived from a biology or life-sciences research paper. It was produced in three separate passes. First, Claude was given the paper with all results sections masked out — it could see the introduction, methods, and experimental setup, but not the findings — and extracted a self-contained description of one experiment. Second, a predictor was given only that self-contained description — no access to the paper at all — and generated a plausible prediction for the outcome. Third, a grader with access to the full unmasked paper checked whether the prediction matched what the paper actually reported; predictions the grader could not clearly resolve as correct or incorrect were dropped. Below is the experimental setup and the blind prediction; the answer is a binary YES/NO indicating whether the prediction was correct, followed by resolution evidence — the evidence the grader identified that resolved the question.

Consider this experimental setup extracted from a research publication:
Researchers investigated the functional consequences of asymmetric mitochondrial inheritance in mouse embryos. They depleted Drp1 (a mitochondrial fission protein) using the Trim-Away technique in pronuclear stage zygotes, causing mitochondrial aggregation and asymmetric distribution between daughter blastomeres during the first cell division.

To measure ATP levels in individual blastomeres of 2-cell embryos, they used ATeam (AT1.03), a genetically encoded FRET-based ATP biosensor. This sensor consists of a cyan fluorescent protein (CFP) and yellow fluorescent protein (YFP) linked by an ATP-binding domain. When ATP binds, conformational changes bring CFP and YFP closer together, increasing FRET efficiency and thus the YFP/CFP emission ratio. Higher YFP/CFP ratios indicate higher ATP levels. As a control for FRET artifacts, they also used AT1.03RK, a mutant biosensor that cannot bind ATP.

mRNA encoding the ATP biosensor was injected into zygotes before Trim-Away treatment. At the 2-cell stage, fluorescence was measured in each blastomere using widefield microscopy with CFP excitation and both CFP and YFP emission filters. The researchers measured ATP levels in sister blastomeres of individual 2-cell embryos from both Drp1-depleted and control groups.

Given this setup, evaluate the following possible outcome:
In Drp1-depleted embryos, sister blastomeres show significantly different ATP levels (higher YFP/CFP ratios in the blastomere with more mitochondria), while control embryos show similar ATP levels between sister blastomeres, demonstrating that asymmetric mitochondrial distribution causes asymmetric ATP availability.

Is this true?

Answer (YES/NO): YES